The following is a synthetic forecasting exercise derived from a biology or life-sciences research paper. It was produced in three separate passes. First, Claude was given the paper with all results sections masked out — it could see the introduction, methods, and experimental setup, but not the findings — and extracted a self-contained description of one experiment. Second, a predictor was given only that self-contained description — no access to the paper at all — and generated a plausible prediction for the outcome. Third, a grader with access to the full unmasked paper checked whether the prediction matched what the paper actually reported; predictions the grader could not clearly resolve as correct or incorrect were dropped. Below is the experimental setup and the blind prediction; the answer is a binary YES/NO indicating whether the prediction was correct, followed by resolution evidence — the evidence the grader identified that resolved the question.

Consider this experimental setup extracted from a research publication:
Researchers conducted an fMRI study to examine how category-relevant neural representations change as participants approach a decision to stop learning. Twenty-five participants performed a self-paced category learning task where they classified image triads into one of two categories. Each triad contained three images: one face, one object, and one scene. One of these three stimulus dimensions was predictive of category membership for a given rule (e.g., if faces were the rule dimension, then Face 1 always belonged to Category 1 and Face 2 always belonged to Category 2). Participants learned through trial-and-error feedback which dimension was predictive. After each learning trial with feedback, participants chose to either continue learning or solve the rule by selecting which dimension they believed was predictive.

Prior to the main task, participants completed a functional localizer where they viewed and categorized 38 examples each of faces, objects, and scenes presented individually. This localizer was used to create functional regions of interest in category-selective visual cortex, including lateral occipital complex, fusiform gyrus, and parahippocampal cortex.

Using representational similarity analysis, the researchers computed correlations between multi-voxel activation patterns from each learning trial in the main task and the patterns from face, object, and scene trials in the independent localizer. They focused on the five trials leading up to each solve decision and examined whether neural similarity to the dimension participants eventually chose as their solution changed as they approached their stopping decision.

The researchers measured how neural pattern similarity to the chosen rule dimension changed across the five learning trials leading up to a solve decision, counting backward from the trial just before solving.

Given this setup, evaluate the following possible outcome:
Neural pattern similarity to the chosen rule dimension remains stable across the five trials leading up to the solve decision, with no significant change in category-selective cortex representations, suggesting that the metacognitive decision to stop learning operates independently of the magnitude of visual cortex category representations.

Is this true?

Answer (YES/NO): NO